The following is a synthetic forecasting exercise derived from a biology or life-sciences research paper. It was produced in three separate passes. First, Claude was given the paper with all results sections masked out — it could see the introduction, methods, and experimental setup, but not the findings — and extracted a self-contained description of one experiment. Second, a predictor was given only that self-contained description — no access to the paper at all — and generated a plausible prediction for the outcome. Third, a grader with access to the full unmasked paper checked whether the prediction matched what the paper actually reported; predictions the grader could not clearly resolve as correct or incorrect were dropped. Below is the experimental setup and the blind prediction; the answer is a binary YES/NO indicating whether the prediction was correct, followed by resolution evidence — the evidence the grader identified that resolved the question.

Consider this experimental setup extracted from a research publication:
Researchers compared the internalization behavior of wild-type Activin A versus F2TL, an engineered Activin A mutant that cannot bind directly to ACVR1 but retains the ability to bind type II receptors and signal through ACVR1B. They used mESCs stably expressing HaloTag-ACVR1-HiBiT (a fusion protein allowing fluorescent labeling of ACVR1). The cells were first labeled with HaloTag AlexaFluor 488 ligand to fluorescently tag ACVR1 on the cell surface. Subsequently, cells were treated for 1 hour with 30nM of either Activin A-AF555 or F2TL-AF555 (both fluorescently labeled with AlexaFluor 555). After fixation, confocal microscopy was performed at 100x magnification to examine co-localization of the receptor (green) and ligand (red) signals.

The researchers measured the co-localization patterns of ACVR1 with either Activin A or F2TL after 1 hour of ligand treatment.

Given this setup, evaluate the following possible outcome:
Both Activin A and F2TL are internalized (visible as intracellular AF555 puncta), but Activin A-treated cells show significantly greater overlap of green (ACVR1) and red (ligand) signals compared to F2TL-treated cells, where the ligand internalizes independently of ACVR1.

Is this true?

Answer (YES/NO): NO